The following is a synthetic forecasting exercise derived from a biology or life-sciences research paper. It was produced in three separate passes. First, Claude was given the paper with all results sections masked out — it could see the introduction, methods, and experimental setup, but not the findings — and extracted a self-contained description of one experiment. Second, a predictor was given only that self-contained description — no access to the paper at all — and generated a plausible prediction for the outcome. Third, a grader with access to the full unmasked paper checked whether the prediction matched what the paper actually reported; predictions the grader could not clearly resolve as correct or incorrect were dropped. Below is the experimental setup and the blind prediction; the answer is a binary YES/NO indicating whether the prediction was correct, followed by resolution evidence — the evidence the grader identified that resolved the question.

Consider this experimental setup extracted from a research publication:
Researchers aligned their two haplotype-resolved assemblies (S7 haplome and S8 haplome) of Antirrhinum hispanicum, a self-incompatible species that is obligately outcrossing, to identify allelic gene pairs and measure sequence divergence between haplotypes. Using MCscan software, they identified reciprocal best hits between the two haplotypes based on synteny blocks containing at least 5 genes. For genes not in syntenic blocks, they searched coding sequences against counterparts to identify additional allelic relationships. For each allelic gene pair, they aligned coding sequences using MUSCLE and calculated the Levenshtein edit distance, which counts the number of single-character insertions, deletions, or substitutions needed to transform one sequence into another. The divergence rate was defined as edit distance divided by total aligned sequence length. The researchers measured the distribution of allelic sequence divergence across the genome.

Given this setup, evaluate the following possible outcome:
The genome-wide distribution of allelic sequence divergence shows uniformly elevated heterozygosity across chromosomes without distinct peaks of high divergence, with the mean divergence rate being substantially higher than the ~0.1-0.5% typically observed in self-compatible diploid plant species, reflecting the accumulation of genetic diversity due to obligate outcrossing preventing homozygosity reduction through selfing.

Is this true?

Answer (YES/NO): NO